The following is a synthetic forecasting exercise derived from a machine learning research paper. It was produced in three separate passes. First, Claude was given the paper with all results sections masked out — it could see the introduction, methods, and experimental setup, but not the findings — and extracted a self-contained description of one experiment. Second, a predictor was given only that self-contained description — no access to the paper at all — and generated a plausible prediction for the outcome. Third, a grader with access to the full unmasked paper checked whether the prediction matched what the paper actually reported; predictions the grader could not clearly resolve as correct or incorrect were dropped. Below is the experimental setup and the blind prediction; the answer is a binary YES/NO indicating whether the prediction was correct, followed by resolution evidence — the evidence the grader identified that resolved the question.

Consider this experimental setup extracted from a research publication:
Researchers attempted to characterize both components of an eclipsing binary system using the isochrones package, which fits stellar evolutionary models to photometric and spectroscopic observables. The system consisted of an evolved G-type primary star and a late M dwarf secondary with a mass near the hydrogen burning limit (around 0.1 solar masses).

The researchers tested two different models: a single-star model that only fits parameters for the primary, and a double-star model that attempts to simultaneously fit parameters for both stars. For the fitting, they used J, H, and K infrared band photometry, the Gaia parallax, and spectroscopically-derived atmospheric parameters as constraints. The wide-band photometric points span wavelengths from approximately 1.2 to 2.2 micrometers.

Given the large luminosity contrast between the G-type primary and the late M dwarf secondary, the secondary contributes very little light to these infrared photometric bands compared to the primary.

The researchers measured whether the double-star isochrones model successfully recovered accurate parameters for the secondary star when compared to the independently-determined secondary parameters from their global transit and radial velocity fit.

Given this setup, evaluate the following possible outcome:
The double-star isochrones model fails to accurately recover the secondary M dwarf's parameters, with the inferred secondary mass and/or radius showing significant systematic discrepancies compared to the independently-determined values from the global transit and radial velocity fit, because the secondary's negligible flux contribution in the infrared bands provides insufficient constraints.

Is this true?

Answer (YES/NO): YES